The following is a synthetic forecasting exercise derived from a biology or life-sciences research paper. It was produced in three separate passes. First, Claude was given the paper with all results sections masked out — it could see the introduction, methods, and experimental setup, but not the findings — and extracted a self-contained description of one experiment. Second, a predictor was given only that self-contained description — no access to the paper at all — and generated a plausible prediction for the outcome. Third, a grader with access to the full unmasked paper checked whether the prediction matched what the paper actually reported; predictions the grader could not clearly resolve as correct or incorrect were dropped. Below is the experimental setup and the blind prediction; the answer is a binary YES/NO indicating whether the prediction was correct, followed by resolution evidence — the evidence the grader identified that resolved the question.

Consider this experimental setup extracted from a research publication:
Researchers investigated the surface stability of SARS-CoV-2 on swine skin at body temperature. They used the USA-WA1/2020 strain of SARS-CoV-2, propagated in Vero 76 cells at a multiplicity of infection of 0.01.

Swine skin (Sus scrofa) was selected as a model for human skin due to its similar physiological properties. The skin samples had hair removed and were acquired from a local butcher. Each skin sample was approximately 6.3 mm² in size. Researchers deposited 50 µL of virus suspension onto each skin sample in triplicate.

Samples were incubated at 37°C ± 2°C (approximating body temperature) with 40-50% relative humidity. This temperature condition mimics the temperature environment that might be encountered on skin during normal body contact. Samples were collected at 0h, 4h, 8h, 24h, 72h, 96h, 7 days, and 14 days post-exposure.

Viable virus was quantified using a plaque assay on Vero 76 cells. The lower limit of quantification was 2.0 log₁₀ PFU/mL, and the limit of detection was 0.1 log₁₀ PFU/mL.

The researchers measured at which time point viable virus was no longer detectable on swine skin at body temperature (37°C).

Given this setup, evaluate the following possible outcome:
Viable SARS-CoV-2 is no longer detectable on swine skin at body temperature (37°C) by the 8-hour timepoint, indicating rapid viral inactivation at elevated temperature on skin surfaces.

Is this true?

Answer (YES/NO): NO